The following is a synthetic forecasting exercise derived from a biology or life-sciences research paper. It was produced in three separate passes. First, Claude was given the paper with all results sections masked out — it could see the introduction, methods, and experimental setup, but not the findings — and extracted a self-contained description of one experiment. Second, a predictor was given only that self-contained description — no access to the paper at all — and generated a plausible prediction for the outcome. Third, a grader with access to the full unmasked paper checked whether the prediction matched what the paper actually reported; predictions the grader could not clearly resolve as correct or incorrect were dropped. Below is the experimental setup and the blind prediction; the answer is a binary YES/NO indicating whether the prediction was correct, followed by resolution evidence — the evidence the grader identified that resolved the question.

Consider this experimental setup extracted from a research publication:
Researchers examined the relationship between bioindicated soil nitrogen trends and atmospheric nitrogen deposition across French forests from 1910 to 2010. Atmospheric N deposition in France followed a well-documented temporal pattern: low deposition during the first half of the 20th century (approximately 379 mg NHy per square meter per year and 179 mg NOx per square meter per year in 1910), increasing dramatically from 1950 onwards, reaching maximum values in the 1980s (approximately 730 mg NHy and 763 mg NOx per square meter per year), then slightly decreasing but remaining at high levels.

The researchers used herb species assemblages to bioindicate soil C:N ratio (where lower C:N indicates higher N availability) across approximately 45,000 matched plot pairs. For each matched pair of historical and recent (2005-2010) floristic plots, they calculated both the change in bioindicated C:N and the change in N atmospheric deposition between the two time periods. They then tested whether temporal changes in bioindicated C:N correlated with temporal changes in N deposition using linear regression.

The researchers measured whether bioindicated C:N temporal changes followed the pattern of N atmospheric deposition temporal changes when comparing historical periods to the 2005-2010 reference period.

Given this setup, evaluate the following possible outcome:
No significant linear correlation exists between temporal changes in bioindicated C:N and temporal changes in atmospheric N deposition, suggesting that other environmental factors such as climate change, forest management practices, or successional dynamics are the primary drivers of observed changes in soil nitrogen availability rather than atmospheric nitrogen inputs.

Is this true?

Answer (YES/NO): NO